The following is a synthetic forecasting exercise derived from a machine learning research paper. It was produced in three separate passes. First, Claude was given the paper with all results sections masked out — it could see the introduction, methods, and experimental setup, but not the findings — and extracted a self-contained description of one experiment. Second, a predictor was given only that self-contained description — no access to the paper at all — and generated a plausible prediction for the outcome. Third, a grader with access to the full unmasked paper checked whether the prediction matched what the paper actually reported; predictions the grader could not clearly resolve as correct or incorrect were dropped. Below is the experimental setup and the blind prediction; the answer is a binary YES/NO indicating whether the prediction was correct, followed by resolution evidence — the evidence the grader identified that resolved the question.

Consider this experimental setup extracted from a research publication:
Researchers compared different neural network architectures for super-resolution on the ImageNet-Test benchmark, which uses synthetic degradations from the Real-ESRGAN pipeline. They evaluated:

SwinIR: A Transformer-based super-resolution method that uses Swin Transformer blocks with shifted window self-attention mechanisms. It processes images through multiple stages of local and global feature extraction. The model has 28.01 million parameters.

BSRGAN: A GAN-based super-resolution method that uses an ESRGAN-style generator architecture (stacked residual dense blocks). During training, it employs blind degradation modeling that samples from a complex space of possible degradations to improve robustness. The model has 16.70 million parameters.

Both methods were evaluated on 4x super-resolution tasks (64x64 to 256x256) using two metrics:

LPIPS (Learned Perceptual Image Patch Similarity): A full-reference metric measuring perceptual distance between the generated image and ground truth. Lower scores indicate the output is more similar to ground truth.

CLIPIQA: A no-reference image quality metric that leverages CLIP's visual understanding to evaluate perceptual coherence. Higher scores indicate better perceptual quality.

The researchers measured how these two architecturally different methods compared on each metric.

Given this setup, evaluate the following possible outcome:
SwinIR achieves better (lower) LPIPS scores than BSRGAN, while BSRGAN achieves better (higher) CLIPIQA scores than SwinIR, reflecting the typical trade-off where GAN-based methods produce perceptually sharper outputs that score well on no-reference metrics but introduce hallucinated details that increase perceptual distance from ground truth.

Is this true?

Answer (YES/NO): YES